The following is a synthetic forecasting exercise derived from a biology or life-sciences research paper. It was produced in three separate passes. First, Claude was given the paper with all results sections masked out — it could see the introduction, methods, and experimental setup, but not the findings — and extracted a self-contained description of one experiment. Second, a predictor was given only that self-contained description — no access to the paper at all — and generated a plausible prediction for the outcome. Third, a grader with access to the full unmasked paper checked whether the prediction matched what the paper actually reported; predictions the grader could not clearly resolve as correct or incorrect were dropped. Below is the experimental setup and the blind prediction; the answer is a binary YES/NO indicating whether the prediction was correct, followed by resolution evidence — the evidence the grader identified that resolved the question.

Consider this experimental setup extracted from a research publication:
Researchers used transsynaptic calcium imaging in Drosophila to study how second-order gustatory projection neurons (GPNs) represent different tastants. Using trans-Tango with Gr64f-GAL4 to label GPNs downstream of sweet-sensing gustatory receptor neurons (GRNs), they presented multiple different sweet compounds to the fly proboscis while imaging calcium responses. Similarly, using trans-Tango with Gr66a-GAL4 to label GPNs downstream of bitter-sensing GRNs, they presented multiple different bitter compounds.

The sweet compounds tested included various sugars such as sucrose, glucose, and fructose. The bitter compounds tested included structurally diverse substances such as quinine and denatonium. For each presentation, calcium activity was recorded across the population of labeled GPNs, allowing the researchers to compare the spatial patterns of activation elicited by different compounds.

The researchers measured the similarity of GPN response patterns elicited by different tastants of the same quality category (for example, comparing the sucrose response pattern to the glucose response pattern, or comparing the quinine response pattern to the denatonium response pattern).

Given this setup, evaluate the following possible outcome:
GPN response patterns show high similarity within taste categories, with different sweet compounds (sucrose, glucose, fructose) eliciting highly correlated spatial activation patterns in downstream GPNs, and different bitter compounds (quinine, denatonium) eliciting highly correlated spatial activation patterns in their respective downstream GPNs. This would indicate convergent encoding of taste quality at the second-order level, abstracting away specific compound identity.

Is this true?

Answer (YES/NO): NO